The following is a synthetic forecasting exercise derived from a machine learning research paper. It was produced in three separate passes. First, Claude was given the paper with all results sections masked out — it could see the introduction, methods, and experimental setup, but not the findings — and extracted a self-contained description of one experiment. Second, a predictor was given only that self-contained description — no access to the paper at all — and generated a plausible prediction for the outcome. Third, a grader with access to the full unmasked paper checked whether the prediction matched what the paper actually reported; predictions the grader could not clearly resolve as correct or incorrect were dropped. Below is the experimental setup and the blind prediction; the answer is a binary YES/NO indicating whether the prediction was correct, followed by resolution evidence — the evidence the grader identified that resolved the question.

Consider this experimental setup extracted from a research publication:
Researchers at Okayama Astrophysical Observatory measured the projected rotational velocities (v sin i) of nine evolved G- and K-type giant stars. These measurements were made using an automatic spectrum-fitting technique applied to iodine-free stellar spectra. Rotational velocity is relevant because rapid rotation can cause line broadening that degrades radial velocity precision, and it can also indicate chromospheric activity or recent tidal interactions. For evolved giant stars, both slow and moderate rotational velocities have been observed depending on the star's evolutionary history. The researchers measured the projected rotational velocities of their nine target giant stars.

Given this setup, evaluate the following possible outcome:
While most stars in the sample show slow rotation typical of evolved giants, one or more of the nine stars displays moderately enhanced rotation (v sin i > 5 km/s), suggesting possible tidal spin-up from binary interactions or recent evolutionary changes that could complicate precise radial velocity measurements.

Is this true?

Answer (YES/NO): NO